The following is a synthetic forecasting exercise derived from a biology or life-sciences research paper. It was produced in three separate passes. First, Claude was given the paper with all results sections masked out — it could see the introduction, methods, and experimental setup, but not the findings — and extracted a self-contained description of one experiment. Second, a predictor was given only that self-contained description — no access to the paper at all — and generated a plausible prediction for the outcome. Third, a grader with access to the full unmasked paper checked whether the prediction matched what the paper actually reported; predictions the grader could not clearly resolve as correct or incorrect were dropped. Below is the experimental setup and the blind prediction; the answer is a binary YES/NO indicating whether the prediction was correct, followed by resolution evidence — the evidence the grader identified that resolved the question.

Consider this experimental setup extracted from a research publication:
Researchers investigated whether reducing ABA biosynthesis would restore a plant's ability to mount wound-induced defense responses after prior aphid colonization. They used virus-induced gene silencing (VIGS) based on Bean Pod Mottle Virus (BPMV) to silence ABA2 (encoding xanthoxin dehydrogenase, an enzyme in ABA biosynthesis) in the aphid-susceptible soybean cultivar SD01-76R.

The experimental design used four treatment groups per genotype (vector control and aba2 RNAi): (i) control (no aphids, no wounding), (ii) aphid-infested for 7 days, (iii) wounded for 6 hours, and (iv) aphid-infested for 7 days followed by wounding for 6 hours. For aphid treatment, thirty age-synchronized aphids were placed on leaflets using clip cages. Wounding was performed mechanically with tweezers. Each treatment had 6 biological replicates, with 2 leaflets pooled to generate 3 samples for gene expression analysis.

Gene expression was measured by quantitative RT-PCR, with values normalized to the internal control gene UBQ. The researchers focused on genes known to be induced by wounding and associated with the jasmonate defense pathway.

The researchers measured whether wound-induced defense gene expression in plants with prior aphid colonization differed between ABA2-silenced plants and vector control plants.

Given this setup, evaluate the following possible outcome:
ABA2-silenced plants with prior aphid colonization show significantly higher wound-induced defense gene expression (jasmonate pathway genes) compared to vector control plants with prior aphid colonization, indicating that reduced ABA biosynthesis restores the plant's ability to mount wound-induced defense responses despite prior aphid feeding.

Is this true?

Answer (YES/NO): YES